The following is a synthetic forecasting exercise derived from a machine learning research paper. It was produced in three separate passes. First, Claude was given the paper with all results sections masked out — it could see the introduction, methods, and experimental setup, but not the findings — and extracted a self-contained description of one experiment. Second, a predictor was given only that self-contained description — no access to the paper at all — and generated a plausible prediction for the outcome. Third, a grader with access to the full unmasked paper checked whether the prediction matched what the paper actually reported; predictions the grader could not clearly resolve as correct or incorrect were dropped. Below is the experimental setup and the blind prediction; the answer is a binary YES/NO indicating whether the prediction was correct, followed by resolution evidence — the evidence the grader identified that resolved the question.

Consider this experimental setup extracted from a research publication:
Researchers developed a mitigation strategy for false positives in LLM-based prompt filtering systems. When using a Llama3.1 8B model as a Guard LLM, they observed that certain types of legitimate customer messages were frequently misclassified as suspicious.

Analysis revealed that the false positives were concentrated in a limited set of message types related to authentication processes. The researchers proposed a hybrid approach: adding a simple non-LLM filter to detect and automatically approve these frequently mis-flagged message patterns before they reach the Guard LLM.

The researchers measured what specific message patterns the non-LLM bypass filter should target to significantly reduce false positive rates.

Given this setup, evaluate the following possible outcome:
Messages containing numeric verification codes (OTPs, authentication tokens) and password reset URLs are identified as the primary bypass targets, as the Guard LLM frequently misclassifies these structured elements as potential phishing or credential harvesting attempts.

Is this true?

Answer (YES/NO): NO